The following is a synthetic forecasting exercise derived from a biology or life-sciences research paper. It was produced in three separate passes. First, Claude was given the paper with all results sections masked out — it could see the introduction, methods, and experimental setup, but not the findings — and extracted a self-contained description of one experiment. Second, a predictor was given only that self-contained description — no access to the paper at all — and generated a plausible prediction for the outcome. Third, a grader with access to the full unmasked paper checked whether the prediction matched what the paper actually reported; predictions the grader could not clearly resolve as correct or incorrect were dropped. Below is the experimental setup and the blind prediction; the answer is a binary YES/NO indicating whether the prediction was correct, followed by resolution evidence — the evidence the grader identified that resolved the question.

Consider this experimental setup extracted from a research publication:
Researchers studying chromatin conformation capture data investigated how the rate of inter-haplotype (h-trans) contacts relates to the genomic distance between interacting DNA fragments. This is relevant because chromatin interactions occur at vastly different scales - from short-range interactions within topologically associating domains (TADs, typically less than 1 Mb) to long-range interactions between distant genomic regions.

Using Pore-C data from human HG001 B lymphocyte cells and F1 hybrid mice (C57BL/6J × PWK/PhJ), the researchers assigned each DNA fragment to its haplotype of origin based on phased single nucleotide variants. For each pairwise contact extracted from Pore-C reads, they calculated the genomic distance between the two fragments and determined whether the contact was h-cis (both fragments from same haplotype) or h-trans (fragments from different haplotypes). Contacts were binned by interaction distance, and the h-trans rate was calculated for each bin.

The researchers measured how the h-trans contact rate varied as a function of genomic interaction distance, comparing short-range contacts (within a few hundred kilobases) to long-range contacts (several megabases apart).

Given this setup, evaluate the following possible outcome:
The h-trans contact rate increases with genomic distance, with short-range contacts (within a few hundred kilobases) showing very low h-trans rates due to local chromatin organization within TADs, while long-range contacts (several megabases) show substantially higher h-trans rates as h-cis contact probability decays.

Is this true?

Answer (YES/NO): YES